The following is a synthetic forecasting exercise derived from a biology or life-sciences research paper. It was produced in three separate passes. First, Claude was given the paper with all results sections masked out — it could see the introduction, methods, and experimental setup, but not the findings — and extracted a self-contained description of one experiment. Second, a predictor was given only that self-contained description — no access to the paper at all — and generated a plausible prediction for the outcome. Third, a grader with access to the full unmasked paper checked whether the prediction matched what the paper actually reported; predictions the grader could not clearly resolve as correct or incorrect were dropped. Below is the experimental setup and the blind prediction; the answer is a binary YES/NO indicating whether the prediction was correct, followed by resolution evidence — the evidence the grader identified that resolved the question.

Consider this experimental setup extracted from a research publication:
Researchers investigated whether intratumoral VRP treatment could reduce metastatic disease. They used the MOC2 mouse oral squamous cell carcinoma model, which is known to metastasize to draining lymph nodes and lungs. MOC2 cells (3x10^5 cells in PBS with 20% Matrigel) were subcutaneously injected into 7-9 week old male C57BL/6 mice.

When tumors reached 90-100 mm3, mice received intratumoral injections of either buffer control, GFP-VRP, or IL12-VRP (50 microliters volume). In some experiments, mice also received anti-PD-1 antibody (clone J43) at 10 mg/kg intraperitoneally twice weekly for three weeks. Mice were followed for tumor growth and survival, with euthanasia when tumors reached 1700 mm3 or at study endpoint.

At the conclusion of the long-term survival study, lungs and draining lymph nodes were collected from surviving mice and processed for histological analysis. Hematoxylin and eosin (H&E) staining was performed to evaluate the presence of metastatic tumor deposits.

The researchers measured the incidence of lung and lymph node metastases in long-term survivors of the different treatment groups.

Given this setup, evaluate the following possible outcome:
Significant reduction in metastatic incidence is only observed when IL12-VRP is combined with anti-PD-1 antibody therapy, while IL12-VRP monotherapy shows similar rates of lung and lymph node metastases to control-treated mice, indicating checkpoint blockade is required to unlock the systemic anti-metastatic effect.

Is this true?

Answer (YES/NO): NO